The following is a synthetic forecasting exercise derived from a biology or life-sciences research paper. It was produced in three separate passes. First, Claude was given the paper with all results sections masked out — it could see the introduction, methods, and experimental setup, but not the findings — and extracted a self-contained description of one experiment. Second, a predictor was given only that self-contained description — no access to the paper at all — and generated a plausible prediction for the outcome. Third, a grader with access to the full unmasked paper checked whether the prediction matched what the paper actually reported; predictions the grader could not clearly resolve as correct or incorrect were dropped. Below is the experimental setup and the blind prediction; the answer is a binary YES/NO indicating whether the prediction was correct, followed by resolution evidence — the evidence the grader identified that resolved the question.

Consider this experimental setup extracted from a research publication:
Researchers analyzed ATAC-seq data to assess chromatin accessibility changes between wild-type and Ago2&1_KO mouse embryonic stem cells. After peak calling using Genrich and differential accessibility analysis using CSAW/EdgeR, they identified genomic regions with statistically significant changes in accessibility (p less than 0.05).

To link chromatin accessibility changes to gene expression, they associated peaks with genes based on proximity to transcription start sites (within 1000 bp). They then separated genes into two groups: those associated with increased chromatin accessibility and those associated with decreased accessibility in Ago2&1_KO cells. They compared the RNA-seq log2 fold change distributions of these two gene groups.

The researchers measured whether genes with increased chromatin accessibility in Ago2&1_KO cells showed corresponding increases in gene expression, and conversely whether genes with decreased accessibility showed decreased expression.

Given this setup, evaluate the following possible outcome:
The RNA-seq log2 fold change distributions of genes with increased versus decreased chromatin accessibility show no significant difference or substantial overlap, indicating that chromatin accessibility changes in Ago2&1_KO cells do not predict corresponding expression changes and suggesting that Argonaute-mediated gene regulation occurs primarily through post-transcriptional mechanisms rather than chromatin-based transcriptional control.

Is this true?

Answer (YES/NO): NO